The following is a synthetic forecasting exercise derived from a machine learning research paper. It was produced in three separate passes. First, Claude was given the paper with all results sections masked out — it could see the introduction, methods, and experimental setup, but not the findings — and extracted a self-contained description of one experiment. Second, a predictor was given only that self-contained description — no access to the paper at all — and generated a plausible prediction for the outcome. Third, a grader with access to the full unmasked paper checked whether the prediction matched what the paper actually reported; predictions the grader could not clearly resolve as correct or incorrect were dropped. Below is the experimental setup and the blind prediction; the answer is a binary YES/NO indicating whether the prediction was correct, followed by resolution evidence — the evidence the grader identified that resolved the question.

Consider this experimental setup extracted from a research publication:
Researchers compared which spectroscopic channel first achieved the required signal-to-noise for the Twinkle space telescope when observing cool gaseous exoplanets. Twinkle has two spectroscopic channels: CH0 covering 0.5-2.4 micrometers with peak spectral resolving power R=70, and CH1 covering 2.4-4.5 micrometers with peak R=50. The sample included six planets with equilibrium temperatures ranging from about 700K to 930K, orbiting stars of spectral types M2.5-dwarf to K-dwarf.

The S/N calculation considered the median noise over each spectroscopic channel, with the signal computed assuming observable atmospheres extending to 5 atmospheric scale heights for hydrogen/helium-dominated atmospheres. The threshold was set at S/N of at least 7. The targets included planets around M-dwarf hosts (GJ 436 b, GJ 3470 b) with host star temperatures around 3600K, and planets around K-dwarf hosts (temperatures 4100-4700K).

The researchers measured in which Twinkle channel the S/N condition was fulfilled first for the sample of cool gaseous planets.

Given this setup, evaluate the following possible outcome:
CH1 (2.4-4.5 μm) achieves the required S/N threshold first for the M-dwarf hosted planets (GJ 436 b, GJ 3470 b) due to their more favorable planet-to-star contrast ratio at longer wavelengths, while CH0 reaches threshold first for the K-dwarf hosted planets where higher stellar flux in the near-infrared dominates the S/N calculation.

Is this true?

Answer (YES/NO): NO